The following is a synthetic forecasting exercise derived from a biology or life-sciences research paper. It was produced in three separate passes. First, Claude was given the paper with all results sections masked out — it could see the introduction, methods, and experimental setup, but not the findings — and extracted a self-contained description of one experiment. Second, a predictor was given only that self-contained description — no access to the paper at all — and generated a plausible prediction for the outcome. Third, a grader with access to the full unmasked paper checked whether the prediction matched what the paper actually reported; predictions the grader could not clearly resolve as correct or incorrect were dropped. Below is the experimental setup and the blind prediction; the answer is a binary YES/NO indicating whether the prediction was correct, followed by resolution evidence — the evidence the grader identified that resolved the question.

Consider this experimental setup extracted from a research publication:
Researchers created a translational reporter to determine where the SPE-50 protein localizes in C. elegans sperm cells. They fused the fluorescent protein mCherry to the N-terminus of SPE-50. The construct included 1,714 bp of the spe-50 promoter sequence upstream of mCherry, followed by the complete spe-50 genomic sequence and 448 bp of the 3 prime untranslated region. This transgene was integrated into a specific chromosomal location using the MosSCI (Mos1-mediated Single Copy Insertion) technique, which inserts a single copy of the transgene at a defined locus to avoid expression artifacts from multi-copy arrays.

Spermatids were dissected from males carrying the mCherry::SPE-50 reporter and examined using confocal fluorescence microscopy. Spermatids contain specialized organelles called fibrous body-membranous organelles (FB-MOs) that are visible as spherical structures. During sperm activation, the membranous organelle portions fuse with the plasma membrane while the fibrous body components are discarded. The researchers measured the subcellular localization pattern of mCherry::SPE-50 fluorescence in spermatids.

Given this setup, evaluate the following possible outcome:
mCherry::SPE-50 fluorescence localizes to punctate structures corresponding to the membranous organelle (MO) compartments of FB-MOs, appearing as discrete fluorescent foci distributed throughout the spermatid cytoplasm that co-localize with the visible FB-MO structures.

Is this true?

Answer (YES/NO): NO